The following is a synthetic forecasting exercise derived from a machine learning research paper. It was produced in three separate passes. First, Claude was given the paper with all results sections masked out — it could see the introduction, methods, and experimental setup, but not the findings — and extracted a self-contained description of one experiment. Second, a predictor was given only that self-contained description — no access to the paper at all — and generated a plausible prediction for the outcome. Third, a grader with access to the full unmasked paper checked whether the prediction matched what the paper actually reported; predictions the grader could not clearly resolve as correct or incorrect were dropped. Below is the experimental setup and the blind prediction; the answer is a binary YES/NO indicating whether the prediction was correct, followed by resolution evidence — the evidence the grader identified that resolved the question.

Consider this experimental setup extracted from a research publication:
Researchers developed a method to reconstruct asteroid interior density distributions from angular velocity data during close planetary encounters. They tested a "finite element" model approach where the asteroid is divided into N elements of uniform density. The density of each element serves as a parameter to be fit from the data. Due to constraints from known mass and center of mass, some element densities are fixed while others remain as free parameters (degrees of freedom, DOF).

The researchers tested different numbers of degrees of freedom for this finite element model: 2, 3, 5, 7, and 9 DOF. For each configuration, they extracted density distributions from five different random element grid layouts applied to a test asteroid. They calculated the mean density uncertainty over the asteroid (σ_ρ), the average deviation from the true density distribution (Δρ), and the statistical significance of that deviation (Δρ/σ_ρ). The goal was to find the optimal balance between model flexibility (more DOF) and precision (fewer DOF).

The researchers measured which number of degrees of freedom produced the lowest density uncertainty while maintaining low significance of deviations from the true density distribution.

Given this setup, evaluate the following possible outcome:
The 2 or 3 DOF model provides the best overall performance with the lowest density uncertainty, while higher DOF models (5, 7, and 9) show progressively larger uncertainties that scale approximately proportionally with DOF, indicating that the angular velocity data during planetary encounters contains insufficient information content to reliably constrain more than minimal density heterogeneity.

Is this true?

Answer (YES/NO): NO